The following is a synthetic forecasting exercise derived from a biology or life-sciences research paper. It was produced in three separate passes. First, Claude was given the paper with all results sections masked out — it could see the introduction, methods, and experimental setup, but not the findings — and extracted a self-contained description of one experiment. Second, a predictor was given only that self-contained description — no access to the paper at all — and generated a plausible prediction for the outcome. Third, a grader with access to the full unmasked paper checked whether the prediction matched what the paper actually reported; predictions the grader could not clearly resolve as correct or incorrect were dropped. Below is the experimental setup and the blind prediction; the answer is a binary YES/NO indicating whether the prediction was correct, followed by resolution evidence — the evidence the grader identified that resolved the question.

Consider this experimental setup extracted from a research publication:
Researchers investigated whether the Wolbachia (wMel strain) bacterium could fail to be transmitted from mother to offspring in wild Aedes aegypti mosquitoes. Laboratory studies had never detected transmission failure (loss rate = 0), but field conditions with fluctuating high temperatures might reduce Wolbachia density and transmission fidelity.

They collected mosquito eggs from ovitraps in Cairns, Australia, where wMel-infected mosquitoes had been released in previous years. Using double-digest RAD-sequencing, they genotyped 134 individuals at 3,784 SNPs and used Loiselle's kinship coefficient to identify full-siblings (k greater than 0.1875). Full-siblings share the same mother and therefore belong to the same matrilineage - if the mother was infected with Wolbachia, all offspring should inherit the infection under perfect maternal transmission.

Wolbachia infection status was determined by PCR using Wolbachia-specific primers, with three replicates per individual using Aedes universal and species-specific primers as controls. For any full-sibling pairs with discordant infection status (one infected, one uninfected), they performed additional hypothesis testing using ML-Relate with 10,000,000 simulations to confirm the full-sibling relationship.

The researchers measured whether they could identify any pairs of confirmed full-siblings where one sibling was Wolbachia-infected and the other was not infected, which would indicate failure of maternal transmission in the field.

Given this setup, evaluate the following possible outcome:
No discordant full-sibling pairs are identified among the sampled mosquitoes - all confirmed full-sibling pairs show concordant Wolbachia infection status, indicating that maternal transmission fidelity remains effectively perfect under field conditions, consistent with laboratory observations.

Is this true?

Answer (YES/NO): NO